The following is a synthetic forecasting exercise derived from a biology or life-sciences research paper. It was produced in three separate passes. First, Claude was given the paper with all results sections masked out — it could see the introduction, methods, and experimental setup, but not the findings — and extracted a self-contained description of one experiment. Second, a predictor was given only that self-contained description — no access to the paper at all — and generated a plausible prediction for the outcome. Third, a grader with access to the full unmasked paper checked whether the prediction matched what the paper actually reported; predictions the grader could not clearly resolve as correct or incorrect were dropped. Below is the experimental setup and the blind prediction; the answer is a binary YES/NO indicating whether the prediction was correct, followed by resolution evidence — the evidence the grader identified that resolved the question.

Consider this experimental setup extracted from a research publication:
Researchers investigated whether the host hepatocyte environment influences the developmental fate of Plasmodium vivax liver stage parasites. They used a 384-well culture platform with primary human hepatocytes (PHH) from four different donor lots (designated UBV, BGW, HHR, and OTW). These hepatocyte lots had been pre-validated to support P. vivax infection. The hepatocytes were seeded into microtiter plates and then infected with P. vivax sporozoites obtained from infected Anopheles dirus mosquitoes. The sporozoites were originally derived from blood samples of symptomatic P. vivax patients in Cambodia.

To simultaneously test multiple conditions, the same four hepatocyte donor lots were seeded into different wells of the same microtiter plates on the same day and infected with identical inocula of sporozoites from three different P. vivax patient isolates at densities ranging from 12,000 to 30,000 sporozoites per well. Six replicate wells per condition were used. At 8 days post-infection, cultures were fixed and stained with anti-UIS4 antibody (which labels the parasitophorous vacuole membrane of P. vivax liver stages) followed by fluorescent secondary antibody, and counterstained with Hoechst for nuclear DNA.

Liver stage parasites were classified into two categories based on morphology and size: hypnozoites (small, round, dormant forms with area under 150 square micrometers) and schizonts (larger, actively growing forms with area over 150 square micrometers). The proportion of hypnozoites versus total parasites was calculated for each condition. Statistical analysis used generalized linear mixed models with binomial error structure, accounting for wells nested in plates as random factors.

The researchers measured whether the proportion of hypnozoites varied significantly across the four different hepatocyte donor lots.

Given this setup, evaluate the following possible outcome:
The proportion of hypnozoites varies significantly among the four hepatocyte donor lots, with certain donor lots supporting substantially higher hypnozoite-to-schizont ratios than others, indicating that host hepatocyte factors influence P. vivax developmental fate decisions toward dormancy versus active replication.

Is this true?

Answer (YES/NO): YES